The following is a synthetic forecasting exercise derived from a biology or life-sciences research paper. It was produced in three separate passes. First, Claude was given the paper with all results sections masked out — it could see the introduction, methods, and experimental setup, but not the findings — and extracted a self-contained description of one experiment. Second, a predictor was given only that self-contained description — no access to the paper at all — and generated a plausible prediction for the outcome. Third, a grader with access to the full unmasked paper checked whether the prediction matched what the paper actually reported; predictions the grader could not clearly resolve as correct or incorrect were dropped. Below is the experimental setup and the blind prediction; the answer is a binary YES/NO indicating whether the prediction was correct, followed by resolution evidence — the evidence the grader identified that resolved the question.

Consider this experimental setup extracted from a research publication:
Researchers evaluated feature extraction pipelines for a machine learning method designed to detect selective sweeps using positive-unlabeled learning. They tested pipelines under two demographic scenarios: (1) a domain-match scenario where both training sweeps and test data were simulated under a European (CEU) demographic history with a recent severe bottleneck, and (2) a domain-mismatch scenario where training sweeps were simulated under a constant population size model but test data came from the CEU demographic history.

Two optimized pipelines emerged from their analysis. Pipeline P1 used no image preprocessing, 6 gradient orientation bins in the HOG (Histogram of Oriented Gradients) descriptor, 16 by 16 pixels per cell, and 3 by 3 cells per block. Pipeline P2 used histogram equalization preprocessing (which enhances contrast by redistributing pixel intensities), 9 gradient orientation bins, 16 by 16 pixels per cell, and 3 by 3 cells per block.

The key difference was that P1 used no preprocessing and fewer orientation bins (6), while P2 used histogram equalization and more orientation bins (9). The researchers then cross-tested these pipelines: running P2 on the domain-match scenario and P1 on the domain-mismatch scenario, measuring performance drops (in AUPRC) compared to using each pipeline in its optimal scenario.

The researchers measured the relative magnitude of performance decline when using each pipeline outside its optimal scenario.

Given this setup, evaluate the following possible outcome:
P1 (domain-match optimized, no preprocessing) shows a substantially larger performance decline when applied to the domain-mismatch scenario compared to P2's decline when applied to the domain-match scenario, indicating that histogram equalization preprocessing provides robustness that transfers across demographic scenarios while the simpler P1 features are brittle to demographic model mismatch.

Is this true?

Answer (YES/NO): YES